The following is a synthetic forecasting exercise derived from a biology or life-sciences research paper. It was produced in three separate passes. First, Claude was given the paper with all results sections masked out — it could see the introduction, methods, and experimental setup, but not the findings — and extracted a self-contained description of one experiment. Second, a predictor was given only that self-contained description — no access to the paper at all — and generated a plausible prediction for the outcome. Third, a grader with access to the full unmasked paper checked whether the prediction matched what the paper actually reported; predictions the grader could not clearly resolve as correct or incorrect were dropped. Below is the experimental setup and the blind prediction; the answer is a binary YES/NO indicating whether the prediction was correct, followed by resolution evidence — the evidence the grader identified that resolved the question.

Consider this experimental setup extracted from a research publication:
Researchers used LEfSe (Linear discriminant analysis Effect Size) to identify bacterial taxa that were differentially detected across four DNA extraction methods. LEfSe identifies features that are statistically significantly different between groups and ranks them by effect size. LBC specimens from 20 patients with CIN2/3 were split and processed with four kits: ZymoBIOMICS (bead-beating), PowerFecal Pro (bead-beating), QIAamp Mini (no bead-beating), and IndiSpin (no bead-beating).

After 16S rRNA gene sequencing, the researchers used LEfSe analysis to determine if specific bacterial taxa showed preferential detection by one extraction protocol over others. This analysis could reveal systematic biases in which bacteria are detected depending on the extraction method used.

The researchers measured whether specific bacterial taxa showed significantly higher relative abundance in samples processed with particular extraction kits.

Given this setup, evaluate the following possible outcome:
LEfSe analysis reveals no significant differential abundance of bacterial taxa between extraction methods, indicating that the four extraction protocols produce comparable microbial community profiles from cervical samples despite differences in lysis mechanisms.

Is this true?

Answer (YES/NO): NO